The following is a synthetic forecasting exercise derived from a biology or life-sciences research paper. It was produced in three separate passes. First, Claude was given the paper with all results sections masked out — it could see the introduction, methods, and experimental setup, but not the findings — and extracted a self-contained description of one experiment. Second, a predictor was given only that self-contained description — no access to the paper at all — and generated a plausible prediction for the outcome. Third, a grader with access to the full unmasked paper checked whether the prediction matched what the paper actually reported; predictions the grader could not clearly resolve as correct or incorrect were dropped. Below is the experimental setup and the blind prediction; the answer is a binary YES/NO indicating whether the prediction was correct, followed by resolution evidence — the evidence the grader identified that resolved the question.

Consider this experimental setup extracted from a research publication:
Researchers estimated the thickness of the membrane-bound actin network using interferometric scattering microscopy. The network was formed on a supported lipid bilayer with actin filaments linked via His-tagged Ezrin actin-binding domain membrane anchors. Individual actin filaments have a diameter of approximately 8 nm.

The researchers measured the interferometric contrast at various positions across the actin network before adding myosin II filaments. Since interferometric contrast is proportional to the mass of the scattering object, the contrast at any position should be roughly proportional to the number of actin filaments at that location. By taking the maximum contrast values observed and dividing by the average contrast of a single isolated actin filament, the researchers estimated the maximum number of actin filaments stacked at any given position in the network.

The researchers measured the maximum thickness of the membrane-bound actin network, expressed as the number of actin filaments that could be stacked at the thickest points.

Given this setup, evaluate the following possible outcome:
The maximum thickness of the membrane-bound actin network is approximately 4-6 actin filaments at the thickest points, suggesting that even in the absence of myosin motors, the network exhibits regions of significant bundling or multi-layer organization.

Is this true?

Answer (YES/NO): YES